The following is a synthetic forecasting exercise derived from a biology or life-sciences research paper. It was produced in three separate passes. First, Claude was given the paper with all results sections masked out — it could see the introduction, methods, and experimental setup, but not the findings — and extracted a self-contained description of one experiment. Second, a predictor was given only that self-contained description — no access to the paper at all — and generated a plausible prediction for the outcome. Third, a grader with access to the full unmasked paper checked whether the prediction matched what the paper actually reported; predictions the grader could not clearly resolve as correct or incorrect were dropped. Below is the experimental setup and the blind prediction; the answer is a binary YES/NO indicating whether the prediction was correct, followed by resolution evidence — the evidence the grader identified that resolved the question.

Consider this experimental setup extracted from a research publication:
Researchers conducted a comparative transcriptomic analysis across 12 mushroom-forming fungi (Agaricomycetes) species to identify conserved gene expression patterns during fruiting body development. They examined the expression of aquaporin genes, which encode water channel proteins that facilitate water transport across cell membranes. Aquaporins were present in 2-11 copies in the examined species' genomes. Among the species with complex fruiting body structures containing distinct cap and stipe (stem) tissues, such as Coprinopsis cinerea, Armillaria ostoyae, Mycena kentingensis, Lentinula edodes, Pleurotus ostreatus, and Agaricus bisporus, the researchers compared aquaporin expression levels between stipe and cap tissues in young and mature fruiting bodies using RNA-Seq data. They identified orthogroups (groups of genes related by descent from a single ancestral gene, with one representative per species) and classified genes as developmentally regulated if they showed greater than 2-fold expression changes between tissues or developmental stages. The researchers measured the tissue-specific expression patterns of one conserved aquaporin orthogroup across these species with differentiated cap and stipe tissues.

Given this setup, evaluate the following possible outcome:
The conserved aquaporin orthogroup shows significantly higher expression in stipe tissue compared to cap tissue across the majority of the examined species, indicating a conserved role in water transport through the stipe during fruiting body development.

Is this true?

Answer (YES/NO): YES